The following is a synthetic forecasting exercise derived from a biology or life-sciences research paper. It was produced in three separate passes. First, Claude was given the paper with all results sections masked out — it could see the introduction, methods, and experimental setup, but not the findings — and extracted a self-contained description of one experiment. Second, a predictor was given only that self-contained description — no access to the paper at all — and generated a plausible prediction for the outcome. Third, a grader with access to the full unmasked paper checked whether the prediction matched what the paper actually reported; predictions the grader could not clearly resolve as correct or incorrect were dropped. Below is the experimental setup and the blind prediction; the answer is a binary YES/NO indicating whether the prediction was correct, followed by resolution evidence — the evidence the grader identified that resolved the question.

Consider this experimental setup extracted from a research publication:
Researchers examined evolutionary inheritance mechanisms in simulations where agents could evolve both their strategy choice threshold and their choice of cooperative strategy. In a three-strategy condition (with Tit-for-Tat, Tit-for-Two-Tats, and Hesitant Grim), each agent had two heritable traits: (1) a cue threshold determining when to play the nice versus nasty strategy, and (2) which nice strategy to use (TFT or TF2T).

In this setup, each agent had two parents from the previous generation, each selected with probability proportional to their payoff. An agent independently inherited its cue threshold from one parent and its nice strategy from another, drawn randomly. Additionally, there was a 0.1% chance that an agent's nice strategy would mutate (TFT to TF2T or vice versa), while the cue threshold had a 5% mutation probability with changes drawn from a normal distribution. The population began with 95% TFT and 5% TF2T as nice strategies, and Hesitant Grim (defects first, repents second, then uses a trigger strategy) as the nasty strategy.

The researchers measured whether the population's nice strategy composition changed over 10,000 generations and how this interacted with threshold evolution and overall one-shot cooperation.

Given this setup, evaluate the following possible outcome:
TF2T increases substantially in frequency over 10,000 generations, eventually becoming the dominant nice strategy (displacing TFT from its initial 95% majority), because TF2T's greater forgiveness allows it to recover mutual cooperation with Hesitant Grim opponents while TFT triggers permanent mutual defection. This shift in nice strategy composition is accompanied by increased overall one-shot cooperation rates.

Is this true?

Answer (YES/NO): NO